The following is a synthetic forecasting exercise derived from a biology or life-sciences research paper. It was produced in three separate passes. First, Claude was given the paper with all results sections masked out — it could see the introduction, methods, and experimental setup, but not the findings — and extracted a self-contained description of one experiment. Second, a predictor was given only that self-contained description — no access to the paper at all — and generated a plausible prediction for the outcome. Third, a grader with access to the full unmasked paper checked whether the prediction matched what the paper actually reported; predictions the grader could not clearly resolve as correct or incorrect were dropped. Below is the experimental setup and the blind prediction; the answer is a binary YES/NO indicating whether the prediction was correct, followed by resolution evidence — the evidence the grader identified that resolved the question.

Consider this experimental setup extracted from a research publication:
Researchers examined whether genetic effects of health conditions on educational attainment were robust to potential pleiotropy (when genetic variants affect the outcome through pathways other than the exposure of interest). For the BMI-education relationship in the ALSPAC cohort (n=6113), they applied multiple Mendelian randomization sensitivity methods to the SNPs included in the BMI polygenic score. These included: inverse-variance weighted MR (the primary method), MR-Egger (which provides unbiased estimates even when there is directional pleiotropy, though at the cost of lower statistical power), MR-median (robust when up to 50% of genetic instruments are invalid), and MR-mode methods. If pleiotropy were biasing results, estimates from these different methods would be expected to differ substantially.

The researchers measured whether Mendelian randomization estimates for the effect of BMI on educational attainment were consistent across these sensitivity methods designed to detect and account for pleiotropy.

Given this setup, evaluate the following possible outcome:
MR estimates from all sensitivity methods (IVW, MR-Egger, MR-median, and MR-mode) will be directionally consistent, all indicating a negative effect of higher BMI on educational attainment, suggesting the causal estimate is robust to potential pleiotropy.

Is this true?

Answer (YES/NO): YES